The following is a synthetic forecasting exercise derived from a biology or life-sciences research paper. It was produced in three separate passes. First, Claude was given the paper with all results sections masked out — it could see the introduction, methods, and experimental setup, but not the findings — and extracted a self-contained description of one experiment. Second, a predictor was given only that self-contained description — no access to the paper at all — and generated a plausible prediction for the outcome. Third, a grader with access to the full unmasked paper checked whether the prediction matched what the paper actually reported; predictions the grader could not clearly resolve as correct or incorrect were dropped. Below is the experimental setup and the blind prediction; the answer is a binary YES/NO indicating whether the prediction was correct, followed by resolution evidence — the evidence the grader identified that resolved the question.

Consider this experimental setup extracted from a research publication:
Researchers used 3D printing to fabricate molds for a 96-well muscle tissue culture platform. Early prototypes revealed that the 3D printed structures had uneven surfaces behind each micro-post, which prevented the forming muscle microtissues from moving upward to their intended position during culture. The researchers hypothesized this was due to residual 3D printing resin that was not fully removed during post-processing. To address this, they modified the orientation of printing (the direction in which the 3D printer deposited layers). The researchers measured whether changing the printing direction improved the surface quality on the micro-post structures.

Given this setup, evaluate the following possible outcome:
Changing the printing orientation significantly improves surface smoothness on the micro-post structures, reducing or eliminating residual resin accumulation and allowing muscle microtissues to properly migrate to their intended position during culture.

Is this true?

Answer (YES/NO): NO